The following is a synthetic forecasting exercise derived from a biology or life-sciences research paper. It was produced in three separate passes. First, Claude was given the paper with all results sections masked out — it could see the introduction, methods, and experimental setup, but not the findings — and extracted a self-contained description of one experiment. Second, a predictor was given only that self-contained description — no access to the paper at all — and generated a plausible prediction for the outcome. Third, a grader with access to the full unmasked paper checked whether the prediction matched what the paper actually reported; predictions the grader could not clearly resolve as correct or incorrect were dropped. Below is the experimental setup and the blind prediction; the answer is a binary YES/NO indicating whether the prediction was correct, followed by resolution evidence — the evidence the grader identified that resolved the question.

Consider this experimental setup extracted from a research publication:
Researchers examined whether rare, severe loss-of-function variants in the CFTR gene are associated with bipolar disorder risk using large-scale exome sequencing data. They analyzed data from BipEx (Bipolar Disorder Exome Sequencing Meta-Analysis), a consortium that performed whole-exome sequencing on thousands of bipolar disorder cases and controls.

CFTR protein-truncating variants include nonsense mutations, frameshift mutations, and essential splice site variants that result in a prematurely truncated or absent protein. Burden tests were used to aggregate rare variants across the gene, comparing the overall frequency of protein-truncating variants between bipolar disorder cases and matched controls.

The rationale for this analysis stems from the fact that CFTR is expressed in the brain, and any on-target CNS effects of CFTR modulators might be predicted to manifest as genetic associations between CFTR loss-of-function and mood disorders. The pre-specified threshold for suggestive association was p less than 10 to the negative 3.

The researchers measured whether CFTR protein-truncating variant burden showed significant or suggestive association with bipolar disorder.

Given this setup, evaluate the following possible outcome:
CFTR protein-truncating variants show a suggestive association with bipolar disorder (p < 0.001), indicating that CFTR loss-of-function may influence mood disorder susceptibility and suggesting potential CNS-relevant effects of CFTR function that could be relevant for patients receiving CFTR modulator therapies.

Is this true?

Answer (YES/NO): NO